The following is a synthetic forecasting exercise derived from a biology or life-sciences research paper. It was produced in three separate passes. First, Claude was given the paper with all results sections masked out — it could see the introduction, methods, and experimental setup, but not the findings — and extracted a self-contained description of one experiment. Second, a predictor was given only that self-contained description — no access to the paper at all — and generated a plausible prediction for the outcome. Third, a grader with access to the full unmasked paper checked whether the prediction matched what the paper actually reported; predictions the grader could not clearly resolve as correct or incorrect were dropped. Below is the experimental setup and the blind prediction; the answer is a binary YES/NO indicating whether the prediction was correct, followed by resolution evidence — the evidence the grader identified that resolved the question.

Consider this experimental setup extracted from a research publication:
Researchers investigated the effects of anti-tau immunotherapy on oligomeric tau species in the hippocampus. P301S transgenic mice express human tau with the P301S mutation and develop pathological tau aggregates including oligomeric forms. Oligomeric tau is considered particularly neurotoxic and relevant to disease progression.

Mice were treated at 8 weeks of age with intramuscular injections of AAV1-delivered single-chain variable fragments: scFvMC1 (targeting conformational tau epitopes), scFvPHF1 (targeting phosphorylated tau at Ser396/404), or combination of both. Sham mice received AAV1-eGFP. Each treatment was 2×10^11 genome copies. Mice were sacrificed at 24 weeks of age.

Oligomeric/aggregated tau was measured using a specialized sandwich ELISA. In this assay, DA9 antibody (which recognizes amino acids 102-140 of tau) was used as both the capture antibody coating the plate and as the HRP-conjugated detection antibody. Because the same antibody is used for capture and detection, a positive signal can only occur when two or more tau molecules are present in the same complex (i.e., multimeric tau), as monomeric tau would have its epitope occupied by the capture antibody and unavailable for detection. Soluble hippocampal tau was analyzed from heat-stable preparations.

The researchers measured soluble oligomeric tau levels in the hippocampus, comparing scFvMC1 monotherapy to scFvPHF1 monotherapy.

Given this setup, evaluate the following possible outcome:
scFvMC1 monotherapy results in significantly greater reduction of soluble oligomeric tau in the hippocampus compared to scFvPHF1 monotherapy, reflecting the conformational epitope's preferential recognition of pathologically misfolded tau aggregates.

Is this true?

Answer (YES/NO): YES